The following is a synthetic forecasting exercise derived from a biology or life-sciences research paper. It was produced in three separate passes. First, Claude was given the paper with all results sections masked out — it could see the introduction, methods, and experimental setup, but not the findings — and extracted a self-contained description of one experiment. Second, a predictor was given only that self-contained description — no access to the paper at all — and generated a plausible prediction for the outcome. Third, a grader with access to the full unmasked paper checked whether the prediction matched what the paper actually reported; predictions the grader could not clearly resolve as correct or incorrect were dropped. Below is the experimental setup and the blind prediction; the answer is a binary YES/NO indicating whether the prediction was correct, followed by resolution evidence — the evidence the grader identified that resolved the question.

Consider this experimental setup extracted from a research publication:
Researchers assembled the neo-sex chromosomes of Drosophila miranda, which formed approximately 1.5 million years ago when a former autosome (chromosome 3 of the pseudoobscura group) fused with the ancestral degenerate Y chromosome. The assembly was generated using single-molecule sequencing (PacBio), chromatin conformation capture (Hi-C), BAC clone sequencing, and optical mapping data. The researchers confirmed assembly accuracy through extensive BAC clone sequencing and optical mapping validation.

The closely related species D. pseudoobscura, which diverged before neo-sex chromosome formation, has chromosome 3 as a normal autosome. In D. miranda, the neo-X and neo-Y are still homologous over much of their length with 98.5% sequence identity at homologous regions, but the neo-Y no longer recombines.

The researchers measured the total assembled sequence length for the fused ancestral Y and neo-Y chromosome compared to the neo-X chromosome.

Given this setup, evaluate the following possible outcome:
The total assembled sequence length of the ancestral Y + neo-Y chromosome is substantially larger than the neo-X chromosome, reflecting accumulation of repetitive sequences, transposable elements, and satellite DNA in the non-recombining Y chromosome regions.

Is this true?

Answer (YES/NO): YES